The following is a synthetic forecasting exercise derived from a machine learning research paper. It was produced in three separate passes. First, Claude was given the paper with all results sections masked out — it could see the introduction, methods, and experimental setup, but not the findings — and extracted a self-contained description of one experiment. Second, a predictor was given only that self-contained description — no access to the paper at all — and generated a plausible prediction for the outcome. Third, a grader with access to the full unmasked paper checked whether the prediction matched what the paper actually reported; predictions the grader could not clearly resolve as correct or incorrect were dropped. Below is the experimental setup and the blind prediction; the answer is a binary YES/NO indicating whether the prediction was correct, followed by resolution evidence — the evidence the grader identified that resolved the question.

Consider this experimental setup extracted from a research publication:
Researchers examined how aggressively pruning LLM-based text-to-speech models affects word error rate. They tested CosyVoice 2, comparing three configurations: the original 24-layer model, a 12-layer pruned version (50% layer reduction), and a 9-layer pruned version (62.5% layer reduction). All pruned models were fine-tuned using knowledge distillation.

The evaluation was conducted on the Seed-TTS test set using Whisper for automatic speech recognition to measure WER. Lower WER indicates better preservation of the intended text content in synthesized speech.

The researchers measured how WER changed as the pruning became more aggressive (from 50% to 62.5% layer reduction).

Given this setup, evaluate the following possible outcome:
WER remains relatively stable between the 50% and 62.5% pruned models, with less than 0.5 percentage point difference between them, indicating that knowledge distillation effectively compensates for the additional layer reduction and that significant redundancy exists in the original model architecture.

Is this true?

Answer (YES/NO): YES